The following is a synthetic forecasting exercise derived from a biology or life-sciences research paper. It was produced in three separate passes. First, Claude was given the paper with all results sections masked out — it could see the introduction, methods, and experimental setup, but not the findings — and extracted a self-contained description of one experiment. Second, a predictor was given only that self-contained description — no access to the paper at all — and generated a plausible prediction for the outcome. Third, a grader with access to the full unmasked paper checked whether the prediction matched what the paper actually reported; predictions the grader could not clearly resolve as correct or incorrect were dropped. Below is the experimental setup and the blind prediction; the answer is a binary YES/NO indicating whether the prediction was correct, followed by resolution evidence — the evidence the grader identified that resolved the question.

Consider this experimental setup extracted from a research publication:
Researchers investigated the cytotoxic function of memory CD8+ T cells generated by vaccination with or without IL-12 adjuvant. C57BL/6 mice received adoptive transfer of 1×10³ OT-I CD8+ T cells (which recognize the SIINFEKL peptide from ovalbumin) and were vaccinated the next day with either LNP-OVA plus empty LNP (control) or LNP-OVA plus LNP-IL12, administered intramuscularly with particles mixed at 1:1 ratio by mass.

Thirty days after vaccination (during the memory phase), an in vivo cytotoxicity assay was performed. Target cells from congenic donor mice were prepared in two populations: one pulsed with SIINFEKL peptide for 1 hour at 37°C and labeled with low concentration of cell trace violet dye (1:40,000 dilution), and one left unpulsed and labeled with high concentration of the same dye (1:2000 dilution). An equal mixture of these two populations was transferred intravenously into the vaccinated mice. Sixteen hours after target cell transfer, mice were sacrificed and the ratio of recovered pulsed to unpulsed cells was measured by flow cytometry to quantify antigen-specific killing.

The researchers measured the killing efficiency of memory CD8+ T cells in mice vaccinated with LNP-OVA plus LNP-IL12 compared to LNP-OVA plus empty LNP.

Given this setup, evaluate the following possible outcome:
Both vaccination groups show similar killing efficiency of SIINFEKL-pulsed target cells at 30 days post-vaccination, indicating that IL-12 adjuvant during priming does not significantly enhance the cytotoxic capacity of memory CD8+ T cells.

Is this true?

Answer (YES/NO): NO